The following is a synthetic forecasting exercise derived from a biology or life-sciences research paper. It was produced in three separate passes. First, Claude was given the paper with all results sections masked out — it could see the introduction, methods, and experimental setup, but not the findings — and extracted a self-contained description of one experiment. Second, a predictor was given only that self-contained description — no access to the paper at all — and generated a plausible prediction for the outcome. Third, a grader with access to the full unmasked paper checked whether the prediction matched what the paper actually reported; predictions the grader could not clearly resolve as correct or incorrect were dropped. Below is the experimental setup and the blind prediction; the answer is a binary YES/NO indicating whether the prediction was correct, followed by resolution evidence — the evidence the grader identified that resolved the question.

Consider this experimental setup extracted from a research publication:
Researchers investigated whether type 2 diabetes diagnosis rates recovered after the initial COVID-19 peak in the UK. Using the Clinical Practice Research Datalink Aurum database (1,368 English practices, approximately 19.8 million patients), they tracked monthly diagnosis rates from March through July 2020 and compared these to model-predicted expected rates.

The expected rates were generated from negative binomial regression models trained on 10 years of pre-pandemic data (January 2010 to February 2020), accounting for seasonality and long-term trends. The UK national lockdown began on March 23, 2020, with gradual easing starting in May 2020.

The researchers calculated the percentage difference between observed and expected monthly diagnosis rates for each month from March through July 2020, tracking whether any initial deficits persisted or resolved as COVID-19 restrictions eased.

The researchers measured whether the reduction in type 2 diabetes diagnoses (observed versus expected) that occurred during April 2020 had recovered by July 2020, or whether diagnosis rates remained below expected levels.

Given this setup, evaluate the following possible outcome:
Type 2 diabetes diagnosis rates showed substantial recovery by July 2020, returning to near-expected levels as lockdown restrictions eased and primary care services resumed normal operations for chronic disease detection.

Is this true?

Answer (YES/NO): NO